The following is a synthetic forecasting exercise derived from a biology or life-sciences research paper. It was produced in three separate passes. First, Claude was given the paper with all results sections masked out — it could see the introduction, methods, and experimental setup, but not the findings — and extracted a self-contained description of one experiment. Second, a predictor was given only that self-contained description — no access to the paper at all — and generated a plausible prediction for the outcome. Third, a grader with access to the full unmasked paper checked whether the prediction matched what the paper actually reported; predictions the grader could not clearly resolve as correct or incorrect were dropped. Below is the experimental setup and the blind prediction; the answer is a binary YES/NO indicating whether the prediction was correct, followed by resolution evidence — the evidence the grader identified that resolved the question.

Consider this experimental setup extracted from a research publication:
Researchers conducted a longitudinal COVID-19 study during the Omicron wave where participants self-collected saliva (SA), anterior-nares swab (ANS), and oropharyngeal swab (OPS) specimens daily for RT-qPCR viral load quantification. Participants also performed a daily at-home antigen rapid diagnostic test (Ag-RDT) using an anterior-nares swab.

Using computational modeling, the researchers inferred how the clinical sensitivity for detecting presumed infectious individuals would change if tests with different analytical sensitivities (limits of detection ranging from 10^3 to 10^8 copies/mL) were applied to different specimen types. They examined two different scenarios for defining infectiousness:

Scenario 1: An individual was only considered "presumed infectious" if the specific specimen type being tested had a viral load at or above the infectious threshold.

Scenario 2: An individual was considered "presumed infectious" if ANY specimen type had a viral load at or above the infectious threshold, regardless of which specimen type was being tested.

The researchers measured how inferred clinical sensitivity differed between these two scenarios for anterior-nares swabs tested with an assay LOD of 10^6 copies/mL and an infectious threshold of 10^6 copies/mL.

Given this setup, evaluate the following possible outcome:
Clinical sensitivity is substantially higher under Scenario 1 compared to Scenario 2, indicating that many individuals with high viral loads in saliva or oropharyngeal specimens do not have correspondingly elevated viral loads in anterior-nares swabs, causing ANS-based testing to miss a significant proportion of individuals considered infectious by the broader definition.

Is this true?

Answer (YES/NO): YES